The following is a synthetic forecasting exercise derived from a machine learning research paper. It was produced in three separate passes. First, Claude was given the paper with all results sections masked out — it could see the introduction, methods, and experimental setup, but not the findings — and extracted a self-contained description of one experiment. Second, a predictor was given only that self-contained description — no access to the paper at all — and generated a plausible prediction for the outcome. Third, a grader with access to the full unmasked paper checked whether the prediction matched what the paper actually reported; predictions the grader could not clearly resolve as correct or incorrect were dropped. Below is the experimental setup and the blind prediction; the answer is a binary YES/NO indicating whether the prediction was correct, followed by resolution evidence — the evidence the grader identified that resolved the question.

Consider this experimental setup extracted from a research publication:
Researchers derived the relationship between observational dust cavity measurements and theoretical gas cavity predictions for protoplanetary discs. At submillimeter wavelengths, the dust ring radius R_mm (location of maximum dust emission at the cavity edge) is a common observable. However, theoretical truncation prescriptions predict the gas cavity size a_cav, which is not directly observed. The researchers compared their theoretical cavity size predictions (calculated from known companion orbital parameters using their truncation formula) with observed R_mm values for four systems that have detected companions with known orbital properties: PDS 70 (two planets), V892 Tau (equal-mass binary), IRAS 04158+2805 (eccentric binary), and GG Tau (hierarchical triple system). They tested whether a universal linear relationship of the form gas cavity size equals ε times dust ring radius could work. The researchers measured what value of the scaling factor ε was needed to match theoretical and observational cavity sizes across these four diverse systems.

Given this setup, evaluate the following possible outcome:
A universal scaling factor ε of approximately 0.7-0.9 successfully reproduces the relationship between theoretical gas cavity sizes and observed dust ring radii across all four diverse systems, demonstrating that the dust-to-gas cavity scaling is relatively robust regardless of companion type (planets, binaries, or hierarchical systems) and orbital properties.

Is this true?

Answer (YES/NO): YES